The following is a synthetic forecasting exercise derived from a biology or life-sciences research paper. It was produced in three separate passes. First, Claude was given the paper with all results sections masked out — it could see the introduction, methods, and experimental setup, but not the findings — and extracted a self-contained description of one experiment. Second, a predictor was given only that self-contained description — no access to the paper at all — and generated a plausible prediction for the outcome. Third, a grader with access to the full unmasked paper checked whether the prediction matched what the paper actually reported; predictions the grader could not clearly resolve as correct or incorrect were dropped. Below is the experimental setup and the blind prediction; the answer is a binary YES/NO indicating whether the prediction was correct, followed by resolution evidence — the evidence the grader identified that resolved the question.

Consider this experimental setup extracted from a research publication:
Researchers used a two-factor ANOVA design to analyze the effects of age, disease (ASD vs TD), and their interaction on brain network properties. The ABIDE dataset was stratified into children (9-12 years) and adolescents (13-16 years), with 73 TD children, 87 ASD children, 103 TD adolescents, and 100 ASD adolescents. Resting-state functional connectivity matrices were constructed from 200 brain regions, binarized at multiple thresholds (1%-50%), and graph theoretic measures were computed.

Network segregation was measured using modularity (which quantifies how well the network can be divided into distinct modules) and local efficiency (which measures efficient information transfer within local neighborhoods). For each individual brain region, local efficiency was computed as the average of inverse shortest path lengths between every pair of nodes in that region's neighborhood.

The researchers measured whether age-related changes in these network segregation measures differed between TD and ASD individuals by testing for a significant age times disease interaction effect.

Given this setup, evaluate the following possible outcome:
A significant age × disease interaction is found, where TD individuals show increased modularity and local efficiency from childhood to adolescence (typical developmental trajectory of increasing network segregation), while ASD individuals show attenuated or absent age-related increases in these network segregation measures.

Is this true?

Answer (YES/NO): NO